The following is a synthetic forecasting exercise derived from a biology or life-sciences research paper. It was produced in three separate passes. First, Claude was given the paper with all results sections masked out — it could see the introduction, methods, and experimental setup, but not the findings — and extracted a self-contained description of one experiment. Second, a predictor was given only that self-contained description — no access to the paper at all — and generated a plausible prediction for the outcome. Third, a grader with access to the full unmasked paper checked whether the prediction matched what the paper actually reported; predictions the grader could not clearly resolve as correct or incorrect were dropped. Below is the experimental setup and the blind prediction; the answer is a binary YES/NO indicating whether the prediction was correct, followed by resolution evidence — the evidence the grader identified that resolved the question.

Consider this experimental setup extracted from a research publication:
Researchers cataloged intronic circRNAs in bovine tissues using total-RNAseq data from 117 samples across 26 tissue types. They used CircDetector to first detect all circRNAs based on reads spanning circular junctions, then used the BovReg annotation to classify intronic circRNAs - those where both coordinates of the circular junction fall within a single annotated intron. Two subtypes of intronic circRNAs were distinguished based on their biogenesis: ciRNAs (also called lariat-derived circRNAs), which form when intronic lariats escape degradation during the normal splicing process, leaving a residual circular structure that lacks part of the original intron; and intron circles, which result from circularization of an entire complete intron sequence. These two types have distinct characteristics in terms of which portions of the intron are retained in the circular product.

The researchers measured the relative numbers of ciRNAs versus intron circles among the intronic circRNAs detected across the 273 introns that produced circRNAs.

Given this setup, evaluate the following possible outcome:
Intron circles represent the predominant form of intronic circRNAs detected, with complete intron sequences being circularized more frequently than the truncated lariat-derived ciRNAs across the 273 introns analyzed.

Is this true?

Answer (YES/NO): NO